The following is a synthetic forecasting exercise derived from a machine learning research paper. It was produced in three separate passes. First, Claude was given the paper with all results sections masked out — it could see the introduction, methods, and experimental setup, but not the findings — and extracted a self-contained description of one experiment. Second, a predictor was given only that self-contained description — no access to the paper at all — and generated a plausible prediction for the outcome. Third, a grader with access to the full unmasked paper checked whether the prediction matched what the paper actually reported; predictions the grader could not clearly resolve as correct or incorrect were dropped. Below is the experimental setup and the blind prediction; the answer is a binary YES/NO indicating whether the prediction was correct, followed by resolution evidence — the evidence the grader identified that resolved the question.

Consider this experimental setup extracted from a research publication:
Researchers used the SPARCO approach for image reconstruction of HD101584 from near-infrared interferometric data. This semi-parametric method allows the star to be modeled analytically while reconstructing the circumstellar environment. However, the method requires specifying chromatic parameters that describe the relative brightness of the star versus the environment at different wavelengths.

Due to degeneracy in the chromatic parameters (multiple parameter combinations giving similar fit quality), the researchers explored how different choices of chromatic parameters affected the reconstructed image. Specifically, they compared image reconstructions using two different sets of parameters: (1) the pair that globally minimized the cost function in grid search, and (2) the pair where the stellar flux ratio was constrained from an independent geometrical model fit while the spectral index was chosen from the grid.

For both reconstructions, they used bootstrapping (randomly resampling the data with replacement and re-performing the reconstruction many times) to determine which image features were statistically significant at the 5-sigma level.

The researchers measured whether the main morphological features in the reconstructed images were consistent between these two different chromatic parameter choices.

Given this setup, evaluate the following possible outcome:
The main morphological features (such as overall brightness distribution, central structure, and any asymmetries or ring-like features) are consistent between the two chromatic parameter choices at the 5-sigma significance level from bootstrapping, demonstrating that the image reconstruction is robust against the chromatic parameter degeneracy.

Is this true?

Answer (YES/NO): YES